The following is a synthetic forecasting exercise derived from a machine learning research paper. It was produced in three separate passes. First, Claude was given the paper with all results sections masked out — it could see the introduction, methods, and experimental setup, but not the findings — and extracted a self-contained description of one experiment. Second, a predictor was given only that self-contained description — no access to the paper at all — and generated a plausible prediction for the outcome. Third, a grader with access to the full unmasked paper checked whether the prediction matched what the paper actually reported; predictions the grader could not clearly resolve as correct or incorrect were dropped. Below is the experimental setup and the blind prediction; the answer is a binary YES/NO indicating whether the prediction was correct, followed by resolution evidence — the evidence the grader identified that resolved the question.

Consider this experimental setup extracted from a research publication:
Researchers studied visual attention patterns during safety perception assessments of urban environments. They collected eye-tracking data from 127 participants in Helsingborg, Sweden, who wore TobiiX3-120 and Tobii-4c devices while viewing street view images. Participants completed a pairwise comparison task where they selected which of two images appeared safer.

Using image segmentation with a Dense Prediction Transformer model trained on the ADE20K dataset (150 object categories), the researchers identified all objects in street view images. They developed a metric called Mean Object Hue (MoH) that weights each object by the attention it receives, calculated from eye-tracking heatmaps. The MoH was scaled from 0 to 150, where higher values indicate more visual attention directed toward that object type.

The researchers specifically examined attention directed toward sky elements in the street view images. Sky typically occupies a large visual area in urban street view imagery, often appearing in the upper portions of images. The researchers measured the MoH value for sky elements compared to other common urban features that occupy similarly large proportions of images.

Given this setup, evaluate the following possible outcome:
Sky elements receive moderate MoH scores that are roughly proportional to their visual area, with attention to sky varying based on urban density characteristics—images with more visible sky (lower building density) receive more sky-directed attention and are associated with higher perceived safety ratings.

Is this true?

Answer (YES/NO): NO